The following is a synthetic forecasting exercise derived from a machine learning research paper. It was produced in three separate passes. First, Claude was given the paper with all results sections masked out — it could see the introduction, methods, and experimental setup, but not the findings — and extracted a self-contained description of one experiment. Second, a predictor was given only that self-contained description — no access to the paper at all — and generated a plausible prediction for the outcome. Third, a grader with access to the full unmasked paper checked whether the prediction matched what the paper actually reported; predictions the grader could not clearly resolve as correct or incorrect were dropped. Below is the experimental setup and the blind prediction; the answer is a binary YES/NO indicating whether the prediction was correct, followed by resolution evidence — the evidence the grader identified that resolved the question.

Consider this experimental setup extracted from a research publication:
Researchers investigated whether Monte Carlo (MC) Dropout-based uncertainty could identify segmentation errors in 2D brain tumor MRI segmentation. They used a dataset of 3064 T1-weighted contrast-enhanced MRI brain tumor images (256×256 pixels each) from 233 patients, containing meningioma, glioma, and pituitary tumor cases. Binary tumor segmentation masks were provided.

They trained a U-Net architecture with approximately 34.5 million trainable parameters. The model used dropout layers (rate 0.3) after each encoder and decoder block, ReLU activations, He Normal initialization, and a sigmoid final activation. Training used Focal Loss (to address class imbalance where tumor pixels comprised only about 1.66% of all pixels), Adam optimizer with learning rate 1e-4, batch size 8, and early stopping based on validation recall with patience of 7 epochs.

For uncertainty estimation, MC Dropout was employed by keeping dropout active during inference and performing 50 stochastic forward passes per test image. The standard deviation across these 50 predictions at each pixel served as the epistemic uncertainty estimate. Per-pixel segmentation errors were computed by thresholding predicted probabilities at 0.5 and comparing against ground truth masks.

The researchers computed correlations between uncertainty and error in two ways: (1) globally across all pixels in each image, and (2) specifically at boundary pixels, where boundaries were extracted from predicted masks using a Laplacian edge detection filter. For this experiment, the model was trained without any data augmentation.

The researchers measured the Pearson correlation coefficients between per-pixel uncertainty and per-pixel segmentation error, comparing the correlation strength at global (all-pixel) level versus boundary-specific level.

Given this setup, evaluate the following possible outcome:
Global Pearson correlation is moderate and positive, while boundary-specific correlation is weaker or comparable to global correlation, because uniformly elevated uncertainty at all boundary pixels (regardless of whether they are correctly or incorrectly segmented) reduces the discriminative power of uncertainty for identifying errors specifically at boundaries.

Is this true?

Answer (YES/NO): YES